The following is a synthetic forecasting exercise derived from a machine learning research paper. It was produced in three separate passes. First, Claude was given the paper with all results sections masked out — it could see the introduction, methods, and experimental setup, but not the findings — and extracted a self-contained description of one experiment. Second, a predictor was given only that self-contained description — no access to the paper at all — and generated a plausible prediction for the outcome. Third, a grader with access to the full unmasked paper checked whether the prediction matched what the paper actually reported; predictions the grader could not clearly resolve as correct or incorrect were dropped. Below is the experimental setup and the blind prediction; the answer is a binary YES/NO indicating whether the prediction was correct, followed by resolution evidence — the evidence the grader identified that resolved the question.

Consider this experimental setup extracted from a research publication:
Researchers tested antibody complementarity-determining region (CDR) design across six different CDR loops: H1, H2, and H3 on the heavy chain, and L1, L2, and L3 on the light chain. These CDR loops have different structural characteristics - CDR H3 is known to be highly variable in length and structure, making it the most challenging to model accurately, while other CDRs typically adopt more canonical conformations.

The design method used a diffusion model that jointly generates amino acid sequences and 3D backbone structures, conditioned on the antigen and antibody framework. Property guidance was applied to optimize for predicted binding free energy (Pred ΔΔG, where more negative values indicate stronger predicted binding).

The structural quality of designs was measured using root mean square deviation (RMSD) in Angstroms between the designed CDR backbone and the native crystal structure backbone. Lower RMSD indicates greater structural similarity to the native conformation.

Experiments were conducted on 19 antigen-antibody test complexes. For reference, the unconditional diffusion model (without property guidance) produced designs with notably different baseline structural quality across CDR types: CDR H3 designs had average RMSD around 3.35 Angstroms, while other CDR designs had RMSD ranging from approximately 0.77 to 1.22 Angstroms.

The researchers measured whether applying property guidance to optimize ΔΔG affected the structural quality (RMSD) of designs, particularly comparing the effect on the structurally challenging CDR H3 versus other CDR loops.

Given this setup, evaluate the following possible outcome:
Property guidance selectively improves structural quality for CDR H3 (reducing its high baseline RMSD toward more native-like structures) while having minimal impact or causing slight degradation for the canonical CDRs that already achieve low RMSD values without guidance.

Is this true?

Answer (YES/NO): NO